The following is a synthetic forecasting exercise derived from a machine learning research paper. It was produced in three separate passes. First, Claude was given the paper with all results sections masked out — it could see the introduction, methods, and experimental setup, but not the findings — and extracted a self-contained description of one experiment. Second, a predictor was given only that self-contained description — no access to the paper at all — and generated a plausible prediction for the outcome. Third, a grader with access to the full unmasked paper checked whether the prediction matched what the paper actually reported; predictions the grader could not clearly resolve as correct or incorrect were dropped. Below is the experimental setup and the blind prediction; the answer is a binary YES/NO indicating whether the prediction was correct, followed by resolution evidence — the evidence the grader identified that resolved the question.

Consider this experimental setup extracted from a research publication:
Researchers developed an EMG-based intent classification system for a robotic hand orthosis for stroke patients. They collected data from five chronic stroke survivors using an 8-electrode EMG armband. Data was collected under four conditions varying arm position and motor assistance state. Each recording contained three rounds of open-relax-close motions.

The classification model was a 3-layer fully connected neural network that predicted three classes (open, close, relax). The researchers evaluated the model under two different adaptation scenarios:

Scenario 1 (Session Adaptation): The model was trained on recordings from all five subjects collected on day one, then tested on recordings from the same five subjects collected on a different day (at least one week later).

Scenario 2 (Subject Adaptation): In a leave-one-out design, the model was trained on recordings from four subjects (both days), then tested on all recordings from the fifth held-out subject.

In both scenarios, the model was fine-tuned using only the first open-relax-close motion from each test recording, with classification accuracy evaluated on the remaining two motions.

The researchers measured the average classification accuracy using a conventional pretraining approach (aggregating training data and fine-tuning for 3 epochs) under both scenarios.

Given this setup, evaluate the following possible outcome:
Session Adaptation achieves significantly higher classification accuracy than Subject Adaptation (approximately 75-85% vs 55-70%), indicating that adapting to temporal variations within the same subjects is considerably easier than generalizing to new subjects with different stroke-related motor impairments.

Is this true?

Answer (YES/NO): NO